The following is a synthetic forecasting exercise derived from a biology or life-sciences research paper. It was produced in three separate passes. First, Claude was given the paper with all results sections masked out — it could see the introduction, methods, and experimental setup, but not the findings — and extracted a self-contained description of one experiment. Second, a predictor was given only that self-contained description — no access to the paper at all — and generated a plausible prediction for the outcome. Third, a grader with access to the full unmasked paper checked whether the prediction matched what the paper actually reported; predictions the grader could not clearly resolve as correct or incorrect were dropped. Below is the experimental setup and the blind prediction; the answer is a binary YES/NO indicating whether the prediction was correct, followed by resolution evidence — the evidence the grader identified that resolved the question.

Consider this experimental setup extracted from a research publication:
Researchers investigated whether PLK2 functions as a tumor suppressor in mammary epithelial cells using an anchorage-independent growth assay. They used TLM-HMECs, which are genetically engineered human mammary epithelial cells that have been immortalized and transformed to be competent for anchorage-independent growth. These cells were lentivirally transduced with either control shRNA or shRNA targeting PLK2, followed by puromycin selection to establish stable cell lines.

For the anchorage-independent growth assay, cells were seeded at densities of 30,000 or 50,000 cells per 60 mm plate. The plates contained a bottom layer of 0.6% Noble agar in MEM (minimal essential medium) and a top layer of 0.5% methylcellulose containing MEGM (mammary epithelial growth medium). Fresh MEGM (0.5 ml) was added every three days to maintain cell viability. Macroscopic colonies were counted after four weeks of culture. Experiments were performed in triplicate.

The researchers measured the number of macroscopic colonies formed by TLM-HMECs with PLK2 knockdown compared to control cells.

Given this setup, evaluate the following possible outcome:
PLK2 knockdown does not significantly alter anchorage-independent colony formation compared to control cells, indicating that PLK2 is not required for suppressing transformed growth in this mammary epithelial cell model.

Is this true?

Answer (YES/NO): NO